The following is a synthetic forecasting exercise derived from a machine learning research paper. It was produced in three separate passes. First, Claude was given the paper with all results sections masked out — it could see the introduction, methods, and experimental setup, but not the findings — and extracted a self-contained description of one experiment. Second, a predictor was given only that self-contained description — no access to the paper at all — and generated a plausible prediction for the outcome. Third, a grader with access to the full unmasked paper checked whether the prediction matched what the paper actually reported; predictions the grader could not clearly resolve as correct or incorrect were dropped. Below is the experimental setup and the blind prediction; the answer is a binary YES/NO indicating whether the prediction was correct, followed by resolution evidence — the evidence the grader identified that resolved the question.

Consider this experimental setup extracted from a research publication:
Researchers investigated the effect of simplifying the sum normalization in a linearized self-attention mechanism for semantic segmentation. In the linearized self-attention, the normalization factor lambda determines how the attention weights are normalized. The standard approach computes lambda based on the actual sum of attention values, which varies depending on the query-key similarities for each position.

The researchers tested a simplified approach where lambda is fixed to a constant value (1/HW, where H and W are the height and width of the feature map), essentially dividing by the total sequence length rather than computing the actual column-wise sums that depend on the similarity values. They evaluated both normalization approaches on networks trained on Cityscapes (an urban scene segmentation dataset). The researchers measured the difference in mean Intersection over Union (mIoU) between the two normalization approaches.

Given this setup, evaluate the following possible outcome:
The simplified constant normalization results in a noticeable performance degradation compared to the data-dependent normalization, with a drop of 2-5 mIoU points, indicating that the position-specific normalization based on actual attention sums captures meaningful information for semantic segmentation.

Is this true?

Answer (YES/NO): NO